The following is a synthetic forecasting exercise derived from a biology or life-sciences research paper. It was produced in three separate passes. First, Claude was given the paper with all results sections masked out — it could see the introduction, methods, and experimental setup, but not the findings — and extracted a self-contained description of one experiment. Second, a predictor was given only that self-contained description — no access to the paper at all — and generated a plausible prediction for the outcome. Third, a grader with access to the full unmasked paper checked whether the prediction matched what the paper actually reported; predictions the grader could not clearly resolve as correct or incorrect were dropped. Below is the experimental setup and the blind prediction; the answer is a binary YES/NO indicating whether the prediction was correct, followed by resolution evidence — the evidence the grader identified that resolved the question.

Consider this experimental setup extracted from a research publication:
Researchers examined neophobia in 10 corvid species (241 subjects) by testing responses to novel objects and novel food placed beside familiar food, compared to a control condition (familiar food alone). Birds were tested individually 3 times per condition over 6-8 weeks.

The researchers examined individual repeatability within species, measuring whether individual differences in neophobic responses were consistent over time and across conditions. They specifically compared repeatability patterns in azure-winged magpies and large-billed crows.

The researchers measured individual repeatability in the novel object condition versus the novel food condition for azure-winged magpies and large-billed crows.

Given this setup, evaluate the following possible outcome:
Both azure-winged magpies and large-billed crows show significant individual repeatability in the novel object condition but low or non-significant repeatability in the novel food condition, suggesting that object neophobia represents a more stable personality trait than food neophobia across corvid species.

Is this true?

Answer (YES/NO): NO